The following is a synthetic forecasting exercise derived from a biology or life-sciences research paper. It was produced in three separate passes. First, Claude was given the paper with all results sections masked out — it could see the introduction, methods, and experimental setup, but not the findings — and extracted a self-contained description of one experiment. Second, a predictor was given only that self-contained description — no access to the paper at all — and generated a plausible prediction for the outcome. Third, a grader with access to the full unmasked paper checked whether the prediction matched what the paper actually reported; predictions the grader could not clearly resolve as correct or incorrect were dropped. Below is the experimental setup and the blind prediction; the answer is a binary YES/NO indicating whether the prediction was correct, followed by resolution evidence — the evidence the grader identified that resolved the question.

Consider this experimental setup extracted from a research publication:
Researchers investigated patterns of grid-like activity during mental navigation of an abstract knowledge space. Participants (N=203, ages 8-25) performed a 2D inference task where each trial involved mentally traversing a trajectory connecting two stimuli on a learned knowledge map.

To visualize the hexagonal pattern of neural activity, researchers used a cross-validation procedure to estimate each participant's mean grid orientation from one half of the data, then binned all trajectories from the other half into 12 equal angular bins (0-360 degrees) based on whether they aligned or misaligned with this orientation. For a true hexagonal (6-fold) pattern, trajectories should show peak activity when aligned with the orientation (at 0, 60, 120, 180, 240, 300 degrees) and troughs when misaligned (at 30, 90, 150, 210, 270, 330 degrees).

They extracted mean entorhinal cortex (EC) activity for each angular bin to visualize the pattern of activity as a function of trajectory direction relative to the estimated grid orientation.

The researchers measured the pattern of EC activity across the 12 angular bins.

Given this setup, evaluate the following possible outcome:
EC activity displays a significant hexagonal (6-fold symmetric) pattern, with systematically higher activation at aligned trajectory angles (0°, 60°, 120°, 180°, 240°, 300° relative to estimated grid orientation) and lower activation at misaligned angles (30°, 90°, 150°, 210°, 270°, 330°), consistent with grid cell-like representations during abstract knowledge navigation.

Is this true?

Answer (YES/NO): YES